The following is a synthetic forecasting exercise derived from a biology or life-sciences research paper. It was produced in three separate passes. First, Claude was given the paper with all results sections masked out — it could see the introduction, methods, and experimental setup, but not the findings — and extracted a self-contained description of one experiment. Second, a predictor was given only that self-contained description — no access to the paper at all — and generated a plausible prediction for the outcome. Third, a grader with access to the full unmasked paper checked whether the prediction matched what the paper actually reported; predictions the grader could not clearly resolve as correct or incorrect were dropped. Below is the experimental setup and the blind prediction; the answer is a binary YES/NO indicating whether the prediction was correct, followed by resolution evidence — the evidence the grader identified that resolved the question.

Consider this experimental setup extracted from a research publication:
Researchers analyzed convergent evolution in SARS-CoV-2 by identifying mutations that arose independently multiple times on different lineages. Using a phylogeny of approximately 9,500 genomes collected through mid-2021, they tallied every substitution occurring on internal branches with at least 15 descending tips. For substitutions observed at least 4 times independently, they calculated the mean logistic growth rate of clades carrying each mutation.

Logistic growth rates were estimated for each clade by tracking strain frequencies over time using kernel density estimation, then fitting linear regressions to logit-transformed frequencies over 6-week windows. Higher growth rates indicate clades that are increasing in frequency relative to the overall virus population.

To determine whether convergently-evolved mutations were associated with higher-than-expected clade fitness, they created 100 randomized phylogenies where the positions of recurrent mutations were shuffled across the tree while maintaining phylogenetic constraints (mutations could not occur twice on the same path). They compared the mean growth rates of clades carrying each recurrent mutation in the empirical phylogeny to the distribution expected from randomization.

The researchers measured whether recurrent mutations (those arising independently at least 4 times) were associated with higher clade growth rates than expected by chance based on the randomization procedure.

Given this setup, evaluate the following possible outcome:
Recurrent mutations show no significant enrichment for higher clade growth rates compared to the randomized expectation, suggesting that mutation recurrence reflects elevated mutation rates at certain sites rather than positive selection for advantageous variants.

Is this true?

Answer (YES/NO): NO